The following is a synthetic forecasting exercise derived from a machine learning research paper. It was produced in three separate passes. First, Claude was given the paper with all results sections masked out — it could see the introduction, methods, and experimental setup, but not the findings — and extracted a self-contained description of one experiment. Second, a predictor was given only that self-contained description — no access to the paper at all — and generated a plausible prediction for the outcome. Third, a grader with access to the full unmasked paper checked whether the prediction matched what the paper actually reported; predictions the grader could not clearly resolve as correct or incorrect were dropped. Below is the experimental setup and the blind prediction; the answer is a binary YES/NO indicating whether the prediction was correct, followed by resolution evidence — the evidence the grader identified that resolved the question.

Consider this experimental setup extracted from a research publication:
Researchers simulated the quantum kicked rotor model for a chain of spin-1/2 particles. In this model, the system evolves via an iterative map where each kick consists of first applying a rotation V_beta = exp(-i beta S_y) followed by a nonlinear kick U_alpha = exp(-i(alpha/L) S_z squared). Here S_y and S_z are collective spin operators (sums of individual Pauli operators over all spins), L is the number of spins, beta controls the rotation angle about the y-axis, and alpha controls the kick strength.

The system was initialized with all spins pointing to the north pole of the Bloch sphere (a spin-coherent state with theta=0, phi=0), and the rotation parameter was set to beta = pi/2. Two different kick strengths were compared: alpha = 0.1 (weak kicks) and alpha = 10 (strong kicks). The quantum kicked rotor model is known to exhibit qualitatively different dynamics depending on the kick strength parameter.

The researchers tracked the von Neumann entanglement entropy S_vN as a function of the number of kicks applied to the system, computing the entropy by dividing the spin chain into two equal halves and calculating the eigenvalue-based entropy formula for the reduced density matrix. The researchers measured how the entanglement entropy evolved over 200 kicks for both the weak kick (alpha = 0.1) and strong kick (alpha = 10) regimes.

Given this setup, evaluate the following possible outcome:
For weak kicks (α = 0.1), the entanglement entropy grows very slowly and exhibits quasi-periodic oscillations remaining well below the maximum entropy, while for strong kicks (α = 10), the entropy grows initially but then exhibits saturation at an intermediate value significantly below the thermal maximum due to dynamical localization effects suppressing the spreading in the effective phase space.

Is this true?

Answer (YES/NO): NO